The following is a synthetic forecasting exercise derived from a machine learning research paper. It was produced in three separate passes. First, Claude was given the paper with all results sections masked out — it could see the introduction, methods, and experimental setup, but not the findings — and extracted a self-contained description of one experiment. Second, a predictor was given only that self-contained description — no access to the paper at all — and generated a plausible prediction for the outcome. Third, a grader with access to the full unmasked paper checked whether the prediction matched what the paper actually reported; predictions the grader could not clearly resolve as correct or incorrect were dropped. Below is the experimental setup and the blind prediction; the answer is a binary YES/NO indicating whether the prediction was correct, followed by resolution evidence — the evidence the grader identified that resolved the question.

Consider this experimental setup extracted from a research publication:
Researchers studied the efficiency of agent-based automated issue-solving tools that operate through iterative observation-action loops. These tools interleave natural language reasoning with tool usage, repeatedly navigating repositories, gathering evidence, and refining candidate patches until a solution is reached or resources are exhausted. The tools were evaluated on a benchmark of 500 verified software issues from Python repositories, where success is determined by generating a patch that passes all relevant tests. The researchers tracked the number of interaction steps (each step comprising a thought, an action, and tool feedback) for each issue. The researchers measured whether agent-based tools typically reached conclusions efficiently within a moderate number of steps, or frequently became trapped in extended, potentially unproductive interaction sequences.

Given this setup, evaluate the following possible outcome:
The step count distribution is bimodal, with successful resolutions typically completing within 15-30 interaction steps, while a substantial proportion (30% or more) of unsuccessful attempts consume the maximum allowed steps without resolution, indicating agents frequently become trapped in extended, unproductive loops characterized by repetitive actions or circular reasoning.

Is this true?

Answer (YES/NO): NO